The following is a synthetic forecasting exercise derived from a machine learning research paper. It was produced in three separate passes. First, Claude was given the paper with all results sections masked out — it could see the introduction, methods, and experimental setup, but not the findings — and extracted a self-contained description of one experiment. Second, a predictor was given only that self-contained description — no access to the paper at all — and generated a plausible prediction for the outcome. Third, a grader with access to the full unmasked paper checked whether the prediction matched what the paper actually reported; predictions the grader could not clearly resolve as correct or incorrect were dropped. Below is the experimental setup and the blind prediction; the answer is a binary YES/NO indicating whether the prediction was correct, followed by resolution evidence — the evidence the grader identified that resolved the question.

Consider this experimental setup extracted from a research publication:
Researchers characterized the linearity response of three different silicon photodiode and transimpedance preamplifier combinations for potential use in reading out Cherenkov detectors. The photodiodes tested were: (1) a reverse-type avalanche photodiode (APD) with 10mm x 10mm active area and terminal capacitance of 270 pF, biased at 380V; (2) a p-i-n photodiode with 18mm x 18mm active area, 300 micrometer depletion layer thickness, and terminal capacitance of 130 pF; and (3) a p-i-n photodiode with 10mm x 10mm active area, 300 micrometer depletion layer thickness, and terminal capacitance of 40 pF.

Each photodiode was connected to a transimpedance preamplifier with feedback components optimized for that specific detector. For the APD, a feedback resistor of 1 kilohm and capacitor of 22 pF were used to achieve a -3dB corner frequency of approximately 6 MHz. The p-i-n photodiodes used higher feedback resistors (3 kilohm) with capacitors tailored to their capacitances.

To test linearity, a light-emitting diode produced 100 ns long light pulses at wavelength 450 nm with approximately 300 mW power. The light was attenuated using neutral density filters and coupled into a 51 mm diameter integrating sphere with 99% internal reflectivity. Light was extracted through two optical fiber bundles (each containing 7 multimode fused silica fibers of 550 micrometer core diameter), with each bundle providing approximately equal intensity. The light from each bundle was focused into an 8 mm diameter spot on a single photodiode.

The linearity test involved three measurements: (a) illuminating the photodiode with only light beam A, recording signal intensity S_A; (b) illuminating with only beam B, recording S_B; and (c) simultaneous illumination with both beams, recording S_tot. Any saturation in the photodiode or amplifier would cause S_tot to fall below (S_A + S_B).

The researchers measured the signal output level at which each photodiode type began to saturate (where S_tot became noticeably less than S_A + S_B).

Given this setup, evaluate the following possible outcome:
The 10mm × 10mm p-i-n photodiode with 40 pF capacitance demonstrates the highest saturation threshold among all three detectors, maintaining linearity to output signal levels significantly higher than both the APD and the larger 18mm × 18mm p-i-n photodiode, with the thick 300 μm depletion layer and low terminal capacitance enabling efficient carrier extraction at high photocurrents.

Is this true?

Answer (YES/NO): NO